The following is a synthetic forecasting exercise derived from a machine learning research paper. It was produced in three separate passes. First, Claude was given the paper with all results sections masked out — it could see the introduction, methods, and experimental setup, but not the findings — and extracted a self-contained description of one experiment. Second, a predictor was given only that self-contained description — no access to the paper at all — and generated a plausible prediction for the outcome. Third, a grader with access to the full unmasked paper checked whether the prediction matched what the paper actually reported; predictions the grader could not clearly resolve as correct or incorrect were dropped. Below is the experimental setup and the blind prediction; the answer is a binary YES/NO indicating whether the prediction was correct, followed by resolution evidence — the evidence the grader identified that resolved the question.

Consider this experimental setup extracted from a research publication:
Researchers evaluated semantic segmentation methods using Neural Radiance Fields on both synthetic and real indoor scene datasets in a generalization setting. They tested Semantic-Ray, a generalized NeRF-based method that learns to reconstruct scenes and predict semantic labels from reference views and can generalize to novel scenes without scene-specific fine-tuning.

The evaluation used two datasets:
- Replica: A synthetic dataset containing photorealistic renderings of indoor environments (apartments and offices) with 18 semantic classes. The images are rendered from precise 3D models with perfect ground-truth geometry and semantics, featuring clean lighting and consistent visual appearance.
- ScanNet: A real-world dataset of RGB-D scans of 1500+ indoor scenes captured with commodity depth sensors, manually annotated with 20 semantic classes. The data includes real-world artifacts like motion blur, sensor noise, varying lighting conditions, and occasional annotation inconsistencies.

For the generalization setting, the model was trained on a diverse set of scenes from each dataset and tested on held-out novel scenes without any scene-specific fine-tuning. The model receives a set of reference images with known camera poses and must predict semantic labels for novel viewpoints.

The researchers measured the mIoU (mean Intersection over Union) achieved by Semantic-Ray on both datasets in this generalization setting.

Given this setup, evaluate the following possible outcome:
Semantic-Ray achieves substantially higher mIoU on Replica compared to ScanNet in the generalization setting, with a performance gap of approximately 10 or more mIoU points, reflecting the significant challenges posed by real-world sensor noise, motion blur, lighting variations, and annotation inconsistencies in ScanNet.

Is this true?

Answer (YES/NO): NO